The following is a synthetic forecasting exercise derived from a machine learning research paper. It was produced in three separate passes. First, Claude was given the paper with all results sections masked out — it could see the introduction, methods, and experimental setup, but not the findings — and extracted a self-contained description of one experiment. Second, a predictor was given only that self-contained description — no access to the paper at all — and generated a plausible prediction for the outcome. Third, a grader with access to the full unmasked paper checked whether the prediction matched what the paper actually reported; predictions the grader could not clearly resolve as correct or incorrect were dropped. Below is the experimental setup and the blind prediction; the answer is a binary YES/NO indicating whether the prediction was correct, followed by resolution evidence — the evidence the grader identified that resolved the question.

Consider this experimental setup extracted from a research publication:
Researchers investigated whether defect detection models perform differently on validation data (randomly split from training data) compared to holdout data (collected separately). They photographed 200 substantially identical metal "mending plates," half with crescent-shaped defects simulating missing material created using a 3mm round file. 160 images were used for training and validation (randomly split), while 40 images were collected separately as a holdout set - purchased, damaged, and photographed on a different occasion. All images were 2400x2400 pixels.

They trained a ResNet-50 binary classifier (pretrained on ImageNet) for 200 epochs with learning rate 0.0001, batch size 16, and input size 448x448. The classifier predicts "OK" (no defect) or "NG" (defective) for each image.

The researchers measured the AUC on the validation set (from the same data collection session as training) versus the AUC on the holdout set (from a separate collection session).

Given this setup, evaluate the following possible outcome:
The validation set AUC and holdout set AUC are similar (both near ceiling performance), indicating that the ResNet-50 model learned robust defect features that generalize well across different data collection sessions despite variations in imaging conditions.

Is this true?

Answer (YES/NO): NO